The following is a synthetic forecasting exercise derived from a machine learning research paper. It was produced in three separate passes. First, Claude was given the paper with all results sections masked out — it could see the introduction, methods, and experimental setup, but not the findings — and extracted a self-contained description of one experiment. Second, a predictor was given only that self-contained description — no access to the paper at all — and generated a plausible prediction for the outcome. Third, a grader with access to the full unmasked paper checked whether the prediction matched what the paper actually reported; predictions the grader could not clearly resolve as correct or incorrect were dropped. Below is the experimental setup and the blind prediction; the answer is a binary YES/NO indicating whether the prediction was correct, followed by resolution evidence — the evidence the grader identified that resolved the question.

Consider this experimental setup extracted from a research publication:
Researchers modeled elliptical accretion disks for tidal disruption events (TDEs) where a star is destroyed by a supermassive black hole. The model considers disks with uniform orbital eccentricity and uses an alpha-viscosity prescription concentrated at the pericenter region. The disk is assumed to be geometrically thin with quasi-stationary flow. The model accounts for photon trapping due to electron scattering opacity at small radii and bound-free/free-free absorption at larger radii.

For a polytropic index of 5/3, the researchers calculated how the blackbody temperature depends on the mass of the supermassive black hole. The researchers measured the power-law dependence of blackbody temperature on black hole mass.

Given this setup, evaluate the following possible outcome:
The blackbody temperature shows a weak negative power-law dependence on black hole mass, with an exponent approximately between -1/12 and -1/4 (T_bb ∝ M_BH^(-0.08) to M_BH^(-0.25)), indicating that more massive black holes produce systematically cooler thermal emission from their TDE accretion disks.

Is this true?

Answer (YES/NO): NO